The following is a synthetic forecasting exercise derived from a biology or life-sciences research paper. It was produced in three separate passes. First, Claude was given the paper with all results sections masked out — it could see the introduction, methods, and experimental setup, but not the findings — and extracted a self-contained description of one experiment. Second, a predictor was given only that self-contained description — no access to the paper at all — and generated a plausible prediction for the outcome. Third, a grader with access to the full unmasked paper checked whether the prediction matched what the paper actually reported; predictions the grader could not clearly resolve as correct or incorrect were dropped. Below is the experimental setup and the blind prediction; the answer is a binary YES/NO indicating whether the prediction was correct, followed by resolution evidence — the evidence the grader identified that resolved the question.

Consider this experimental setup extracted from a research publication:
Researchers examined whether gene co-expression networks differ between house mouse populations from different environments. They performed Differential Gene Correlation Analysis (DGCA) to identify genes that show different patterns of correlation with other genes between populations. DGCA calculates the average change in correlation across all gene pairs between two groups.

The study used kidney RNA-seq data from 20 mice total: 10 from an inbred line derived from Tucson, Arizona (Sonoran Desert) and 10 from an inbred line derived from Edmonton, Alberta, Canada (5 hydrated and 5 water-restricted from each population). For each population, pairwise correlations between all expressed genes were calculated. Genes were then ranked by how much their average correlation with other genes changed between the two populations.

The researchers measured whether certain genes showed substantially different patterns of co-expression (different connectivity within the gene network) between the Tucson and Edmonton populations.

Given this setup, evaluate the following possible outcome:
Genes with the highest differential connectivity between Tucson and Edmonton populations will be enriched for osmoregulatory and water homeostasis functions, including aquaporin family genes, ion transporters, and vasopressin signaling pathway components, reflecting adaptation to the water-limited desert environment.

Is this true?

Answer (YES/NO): NO